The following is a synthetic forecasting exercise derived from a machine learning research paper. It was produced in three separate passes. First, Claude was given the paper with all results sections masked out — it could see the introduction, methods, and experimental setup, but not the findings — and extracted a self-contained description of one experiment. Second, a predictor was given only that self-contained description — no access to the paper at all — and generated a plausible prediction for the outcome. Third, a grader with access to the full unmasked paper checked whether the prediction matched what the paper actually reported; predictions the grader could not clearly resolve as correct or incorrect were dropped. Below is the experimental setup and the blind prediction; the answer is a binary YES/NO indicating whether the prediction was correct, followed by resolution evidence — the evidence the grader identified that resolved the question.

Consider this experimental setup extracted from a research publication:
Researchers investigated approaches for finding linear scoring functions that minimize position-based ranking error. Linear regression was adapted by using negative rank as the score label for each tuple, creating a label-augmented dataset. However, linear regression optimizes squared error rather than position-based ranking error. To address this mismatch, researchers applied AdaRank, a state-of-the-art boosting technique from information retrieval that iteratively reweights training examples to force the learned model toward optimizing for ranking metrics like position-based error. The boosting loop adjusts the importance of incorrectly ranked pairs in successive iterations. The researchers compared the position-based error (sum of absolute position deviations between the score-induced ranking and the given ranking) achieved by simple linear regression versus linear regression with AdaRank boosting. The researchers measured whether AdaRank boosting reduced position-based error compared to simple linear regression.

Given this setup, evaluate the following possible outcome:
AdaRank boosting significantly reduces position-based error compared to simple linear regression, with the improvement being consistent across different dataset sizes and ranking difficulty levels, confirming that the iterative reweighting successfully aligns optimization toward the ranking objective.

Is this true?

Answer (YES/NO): NO